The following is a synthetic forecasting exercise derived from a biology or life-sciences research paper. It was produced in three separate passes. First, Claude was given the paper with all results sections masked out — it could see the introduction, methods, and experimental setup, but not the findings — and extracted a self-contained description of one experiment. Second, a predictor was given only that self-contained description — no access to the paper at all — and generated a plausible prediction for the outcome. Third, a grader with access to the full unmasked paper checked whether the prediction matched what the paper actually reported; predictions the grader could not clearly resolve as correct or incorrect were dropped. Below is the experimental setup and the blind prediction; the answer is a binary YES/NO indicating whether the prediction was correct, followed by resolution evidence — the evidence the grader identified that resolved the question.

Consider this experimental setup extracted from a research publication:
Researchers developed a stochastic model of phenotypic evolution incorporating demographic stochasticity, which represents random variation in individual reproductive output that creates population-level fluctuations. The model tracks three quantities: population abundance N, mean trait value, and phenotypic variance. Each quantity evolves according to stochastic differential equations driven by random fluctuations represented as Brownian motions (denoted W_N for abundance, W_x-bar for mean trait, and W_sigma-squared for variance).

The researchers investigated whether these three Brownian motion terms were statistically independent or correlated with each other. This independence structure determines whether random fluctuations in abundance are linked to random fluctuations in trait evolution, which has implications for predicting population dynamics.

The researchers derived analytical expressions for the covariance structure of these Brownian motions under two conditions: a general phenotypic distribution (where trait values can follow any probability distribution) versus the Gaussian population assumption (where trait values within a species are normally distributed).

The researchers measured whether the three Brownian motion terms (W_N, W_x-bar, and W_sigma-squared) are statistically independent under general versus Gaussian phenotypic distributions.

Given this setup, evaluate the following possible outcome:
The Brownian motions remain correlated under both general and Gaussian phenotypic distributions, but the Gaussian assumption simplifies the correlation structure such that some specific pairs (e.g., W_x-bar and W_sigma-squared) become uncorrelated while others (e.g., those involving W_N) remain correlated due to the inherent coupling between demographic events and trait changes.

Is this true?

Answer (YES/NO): NO